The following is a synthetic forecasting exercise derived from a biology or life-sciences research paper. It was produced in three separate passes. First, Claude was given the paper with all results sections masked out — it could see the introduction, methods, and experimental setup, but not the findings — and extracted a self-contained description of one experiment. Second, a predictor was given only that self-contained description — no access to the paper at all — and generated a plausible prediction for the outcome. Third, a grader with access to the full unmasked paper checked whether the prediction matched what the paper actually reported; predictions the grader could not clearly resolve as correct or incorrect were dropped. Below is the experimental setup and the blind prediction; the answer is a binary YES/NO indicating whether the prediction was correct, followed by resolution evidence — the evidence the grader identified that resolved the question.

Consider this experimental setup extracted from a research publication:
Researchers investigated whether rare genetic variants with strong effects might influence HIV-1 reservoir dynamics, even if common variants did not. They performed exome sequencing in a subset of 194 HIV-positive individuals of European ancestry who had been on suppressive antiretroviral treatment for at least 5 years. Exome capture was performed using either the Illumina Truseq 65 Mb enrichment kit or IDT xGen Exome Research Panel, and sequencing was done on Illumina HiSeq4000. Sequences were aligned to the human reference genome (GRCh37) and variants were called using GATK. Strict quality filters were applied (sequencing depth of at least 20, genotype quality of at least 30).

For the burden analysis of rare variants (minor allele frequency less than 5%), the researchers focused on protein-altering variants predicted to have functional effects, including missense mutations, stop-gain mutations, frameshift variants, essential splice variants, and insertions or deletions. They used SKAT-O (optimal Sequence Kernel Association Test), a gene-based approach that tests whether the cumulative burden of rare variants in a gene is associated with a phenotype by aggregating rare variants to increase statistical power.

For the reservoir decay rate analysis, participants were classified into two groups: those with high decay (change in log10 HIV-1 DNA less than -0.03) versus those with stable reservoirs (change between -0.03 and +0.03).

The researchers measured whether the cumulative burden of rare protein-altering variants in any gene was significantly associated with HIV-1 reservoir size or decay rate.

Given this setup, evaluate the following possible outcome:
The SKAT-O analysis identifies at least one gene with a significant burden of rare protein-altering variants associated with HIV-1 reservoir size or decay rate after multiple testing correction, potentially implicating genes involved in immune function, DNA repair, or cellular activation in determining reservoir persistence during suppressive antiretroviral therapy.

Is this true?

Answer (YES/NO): NO